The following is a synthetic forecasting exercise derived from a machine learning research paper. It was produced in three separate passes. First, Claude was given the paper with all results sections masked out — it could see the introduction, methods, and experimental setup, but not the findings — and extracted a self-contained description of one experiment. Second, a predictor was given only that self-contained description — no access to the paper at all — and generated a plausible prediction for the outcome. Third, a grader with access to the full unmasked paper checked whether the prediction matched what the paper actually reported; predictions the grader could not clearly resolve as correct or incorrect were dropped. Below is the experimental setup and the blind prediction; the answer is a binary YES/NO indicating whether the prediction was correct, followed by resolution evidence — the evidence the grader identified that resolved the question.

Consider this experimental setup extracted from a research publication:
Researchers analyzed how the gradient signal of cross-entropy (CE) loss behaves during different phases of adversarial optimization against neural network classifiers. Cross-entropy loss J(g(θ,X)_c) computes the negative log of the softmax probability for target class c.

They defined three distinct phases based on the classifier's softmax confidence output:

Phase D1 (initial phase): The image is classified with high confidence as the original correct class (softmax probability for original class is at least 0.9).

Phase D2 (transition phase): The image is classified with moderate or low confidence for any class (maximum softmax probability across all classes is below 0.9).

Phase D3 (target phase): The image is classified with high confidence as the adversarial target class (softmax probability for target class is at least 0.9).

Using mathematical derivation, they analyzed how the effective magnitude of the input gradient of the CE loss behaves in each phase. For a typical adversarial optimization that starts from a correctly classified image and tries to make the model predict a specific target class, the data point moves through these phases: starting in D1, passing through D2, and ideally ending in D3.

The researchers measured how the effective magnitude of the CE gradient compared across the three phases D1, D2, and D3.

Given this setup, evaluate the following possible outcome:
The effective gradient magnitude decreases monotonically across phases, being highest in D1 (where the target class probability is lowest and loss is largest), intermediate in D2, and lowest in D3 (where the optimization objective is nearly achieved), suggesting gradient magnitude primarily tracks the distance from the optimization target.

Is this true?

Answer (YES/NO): YES